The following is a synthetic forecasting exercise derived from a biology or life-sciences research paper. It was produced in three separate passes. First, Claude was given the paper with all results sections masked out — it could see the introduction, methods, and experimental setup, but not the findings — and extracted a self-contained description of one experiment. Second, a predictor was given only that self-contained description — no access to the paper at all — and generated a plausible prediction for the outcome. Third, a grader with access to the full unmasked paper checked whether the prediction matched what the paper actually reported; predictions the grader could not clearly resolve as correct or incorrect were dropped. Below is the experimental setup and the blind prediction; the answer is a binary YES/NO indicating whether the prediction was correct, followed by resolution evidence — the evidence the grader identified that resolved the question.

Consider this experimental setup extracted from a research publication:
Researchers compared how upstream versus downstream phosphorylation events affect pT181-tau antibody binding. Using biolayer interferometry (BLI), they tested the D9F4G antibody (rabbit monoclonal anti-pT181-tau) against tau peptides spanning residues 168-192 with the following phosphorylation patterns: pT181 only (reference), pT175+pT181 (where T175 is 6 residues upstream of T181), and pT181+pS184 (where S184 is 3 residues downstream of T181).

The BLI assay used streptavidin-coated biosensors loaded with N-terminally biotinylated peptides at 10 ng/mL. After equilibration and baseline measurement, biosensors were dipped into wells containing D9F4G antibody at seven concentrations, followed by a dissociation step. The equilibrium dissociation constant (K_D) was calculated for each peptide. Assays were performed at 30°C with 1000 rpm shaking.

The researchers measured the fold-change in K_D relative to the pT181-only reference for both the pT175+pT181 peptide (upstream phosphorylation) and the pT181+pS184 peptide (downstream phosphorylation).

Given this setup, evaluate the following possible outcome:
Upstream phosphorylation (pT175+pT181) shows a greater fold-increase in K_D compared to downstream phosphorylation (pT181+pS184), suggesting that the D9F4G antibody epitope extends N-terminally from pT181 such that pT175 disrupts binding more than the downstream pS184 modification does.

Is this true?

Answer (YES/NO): NO